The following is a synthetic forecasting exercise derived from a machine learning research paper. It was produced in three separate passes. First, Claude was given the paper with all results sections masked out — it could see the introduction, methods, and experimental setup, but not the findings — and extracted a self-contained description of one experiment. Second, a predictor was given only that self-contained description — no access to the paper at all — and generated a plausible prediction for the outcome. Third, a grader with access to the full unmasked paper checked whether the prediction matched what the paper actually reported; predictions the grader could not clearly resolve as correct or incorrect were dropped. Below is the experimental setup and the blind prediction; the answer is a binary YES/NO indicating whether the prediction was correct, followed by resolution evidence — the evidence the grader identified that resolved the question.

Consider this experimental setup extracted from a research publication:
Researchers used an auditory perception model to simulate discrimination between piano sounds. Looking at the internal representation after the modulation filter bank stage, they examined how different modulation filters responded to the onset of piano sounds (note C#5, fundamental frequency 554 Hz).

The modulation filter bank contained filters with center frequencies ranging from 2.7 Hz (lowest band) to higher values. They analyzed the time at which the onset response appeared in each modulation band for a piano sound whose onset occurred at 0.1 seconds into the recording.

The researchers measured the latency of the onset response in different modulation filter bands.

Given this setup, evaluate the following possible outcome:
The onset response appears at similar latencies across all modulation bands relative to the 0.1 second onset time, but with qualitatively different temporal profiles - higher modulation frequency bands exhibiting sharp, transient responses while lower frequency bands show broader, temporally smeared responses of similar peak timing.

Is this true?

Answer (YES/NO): NO